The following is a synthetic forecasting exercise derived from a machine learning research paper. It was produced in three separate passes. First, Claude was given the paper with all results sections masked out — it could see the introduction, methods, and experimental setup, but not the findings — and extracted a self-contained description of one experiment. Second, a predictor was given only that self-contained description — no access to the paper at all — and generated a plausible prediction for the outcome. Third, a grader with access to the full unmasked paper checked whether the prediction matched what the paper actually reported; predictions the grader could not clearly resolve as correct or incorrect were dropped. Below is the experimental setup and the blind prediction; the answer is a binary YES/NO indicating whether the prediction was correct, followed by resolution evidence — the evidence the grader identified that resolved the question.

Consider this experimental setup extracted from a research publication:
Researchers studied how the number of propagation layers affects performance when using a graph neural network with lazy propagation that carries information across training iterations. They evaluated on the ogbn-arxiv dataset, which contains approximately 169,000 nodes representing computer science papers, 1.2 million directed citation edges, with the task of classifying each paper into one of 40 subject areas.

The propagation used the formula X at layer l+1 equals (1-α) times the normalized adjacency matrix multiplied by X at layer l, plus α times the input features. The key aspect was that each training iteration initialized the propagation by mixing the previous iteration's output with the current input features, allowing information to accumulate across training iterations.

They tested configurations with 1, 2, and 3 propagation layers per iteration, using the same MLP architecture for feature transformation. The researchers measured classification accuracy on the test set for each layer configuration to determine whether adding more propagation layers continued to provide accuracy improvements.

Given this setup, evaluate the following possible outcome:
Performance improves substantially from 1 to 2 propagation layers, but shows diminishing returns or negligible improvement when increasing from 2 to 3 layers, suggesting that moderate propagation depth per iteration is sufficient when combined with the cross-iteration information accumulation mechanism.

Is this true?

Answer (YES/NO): NO